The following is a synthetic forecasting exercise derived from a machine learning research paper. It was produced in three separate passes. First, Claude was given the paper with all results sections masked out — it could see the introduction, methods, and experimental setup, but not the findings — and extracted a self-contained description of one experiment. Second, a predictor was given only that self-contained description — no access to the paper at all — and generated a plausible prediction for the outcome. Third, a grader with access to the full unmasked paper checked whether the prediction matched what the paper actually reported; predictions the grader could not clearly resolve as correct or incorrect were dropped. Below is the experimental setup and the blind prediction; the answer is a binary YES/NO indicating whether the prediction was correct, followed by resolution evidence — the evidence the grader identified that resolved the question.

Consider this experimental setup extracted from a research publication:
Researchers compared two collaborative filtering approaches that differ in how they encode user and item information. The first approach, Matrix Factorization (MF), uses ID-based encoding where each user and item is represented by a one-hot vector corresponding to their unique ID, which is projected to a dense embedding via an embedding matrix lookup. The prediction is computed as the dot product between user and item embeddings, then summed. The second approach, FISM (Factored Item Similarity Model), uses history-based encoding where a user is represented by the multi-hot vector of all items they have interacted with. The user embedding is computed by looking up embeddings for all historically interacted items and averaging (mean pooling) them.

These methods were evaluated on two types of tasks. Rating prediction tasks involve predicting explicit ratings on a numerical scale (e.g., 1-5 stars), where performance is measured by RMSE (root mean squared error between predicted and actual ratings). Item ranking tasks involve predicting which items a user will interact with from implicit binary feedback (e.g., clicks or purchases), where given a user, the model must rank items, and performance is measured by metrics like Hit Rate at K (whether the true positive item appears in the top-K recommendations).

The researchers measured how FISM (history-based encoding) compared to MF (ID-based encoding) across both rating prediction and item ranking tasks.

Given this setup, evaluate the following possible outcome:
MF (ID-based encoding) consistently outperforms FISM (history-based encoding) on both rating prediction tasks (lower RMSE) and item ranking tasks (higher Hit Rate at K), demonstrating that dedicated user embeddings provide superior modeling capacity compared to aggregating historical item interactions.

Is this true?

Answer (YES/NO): NO